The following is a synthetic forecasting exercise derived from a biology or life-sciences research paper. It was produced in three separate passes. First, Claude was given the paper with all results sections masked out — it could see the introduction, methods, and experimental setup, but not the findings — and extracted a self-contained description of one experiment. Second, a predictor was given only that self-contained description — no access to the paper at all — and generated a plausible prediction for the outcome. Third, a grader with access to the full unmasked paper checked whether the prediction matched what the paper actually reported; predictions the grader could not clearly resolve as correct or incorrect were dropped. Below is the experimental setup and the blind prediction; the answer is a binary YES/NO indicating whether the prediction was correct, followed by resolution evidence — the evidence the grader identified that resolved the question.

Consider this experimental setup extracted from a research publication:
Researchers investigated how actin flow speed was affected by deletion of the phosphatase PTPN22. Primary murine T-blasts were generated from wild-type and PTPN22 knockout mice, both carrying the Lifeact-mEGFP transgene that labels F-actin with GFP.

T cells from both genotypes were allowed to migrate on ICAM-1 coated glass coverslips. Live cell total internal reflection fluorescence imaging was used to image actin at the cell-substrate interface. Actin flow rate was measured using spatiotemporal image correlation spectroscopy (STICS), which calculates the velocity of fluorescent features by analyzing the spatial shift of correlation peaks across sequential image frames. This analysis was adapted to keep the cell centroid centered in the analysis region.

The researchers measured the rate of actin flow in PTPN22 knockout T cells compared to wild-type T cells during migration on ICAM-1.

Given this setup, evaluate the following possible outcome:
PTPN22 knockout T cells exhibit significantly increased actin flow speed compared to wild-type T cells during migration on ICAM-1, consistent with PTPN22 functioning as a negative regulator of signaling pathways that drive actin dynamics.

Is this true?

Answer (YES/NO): YES